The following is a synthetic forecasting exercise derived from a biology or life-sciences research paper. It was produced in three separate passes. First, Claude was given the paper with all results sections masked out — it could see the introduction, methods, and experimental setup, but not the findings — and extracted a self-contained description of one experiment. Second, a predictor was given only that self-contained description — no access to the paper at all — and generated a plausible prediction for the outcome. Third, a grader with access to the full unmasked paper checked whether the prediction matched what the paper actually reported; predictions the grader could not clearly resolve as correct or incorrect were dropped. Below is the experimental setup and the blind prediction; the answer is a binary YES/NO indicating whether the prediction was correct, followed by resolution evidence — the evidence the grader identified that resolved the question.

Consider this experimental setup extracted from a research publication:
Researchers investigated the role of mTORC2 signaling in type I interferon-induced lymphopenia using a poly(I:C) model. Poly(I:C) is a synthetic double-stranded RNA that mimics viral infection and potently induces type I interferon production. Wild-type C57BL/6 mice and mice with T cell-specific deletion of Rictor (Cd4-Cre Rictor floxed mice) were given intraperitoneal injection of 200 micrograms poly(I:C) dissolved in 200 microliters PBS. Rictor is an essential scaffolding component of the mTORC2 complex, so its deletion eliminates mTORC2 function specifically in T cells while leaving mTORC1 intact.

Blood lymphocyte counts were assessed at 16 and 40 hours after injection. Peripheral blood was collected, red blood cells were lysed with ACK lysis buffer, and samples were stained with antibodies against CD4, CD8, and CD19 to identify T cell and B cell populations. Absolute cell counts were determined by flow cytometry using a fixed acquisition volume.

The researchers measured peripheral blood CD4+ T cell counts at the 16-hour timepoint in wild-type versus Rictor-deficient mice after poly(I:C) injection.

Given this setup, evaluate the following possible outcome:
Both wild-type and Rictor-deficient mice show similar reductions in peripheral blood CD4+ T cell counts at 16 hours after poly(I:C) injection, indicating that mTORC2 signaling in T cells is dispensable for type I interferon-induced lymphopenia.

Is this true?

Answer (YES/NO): NO